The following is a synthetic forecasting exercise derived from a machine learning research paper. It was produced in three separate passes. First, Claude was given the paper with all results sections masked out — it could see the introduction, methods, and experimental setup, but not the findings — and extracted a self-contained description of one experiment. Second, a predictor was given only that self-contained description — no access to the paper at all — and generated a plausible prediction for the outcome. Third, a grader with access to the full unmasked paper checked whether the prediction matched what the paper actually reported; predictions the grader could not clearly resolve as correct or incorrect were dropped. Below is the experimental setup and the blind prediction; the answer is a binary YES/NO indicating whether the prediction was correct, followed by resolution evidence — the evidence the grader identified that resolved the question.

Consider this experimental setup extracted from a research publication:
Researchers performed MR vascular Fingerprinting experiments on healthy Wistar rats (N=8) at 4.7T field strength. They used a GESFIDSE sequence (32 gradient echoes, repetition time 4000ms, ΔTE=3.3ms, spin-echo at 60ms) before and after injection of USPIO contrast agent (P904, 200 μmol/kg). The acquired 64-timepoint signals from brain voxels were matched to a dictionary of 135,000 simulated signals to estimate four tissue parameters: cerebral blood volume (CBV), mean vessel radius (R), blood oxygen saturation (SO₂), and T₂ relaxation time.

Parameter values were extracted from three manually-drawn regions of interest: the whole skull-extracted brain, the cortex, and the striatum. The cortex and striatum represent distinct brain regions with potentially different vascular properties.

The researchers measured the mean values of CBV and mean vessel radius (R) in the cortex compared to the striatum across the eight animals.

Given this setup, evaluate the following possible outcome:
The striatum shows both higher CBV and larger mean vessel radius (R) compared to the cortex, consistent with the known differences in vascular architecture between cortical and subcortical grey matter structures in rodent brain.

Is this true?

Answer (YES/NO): NO